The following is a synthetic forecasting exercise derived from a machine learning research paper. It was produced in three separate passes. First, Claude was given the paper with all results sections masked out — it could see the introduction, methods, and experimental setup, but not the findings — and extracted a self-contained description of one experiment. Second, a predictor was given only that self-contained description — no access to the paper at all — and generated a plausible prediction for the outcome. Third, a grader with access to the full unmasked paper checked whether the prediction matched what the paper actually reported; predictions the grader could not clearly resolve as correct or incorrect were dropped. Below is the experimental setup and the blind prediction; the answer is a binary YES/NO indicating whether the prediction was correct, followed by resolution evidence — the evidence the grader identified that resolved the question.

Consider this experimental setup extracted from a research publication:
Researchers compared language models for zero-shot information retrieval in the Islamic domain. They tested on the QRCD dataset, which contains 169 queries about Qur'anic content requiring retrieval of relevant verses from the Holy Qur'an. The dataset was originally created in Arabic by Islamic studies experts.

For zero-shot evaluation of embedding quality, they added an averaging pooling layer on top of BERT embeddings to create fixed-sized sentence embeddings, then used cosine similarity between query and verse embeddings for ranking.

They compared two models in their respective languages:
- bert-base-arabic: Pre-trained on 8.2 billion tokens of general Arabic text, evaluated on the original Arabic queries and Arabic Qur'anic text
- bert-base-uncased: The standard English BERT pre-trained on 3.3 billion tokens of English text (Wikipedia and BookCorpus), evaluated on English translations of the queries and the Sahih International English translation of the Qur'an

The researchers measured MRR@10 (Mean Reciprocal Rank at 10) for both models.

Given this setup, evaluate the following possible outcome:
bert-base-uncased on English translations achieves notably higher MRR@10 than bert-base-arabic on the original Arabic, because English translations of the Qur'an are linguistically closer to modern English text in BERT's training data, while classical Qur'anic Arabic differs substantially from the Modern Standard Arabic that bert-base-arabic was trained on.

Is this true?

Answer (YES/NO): NO